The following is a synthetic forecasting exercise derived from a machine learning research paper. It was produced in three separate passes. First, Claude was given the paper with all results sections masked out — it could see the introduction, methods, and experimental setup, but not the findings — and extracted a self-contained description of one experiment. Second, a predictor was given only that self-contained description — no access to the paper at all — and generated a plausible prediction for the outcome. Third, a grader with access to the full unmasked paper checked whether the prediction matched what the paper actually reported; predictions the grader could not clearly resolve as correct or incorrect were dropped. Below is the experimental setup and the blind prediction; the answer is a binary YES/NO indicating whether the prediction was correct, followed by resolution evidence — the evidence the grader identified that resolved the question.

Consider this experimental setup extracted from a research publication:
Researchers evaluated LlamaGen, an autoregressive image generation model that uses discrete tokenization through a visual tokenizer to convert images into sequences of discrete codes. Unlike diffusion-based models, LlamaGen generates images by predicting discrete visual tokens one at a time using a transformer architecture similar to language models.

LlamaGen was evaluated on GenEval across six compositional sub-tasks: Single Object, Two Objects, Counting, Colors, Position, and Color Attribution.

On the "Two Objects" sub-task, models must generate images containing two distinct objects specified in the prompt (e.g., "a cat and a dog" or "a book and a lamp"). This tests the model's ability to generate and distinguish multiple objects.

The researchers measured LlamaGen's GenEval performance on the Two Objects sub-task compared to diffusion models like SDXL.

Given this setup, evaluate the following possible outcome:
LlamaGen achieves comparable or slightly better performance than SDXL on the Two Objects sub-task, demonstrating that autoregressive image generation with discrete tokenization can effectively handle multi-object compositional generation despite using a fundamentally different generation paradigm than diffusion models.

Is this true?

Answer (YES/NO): NO